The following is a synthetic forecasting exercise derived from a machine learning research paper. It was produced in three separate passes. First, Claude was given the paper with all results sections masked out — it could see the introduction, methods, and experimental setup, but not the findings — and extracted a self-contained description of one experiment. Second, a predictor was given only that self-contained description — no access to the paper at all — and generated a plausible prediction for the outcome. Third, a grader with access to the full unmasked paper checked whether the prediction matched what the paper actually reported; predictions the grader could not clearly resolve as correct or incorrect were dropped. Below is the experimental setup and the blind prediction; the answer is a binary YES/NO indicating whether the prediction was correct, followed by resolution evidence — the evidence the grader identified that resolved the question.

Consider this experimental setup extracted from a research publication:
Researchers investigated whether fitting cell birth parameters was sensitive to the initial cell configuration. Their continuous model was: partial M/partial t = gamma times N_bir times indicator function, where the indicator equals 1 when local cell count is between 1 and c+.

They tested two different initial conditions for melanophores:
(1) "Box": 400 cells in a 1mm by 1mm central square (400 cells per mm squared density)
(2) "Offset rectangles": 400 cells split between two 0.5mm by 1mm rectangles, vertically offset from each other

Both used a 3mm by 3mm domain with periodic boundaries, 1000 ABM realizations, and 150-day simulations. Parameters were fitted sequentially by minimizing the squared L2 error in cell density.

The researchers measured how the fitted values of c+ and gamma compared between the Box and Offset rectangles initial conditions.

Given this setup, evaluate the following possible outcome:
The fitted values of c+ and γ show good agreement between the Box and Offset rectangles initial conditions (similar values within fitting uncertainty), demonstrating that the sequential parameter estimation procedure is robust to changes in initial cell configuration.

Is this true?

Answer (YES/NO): YES